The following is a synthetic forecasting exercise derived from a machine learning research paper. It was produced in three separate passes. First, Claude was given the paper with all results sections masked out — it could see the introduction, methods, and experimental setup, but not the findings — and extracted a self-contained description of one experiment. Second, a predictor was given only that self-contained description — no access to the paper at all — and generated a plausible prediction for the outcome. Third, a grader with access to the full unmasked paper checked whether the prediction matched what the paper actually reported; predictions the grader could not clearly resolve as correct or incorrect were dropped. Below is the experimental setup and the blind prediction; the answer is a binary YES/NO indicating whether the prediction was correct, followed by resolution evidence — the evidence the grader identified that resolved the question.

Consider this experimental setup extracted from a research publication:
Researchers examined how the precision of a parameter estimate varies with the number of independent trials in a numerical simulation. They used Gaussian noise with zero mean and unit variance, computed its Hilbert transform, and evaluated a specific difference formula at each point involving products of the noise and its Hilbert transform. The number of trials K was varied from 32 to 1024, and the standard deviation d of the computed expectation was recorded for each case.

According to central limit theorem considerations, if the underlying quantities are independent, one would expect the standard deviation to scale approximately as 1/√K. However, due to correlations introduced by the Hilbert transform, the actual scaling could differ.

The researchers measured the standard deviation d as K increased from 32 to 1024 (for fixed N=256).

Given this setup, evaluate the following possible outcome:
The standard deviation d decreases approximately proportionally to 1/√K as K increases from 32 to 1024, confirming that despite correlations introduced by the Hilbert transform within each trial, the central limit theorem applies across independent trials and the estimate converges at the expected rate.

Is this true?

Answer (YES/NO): YES